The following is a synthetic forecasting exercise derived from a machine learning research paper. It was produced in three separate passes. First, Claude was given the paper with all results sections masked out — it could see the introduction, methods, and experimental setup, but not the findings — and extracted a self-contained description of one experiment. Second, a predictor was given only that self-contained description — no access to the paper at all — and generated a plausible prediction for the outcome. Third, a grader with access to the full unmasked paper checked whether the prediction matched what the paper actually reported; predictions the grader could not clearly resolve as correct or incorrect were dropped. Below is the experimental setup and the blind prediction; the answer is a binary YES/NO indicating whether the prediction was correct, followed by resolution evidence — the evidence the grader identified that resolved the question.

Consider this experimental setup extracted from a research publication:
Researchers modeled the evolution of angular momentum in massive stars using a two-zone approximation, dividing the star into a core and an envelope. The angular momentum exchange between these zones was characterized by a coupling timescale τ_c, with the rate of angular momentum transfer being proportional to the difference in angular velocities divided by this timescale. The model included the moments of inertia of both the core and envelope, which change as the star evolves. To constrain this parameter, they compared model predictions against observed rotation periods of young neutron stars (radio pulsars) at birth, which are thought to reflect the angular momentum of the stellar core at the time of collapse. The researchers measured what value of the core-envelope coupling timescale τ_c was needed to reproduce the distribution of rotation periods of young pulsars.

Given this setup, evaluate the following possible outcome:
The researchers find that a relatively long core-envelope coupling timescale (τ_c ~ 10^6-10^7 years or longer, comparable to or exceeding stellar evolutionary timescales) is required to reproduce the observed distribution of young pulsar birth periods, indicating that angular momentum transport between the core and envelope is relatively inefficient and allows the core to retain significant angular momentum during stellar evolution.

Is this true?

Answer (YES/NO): NO